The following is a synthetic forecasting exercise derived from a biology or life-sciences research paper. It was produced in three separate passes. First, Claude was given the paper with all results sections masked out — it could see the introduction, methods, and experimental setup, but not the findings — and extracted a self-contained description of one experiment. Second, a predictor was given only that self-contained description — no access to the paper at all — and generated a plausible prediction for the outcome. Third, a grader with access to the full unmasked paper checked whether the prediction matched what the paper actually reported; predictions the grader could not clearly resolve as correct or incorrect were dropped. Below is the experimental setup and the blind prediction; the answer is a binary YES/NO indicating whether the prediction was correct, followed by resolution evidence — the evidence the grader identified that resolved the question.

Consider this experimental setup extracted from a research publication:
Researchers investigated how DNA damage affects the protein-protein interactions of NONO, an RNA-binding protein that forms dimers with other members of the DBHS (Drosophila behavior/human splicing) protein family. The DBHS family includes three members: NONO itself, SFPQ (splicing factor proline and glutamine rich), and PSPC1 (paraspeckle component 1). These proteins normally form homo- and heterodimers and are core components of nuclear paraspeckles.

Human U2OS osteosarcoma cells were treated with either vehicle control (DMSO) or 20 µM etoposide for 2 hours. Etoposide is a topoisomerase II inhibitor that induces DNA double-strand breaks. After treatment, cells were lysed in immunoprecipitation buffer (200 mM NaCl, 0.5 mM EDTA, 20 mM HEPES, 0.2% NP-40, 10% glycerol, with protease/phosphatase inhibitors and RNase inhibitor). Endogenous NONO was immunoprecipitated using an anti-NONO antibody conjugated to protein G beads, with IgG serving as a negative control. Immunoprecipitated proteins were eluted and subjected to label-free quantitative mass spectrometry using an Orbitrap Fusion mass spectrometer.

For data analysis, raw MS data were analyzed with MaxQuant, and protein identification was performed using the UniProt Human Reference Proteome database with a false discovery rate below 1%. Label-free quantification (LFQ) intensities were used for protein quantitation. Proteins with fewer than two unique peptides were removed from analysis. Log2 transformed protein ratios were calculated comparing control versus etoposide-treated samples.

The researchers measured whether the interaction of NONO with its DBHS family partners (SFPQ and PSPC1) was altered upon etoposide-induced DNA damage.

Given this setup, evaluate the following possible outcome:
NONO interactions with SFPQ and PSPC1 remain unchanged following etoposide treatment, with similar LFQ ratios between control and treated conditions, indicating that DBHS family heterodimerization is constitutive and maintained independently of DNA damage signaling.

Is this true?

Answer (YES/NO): YES